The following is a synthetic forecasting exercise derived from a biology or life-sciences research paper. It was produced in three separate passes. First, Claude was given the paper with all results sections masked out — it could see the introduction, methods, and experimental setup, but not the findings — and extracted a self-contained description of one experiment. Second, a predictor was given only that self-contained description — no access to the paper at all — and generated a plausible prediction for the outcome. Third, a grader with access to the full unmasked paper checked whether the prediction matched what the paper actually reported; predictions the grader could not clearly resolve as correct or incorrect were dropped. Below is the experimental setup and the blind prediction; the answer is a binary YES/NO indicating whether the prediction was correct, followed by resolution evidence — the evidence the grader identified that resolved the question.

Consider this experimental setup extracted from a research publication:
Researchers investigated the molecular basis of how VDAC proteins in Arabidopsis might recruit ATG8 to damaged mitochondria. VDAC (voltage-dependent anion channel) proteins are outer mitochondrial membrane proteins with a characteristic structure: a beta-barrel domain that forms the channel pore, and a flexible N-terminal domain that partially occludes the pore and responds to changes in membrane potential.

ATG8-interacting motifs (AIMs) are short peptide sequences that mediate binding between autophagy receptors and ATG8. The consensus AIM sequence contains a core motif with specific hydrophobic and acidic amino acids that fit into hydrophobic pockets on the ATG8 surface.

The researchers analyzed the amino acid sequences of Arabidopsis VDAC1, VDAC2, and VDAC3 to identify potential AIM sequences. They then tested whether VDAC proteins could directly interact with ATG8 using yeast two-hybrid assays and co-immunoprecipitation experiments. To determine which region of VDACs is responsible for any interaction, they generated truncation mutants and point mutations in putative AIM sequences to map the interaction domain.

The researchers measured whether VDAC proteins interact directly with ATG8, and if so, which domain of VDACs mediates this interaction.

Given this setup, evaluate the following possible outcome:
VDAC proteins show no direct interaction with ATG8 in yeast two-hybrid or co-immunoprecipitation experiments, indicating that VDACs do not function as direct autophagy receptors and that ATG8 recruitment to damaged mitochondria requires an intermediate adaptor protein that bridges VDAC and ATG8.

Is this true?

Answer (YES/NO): NO